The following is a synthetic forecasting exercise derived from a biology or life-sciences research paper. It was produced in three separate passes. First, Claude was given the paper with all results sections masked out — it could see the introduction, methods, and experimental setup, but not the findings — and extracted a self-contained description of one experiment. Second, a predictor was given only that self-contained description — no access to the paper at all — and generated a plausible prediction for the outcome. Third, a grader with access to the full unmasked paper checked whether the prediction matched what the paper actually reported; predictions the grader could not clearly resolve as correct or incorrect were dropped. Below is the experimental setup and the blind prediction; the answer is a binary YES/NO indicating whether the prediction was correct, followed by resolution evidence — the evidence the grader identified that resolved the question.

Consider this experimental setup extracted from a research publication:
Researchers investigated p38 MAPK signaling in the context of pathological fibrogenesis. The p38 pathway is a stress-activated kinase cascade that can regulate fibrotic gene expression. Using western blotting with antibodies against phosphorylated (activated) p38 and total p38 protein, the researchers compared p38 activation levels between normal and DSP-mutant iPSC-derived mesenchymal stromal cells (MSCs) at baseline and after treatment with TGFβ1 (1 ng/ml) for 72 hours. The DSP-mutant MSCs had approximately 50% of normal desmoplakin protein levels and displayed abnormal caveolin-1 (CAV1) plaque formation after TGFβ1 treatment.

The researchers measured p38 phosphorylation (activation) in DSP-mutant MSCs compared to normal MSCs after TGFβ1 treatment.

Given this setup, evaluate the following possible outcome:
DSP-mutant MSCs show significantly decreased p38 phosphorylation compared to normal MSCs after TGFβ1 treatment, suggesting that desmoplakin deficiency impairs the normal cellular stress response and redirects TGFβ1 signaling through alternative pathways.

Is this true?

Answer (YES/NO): NO